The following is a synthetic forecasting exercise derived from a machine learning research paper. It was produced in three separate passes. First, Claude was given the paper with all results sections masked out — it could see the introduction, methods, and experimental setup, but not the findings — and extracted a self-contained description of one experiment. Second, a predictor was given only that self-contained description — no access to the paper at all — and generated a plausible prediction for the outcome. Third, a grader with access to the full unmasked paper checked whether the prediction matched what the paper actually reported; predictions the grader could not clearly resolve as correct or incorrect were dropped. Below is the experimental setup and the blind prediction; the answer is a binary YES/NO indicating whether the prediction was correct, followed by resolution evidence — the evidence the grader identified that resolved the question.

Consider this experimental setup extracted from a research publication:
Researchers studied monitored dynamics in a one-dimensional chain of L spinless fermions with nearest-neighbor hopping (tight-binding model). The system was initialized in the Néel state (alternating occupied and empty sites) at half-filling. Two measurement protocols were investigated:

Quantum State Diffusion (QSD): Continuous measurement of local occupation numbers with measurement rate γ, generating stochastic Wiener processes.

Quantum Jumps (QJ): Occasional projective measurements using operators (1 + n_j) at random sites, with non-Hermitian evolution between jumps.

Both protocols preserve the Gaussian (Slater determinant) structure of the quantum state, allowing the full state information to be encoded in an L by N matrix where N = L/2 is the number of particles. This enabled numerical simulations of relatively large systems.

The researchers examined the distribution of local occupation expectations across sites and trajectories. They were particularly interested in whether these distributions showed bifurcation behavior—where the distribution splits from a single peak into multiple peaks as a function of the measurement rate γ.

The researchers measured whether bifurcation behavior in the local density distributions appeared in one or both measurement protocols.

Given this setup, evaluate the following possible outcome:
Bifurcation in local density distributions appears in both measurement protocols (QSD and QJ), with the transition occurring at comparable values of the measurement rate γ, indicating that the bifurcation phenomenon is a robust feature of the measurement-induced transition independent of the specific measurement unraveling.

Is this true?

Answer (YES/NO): YES